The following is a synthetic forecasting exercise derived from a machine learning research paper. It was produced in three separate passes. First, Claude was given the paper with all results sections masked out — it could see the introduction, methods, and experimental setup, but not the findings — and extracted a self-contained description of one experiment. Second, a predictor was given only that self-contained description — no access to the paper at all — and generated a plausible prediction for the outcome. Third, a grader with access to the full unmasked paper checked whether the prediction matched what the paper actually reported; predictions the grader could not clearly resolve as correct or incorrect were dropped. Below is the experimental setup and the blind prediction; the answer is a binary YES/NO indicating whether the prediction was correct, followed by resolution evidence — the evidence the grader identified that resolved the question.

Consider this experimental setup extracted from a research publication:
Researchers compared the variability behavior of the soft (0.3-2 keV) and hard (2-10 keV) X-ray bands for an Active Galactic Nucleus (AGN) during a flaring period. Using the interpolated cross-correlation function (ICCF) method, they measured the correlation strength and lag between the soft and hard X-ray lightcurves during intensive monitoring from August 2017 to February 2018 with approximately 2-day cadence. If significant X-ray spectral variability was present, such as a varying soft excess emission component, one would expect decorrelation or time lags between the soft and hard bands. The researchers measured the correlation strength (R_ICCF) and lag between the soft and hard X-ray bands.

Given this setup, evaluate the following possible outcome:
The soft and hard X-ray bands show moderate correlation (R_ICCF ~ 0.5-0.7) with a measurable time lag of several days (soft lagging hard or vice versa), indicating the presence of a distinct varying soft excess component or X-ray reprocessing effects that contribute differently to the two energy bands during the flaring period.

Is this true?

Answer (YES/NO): NO